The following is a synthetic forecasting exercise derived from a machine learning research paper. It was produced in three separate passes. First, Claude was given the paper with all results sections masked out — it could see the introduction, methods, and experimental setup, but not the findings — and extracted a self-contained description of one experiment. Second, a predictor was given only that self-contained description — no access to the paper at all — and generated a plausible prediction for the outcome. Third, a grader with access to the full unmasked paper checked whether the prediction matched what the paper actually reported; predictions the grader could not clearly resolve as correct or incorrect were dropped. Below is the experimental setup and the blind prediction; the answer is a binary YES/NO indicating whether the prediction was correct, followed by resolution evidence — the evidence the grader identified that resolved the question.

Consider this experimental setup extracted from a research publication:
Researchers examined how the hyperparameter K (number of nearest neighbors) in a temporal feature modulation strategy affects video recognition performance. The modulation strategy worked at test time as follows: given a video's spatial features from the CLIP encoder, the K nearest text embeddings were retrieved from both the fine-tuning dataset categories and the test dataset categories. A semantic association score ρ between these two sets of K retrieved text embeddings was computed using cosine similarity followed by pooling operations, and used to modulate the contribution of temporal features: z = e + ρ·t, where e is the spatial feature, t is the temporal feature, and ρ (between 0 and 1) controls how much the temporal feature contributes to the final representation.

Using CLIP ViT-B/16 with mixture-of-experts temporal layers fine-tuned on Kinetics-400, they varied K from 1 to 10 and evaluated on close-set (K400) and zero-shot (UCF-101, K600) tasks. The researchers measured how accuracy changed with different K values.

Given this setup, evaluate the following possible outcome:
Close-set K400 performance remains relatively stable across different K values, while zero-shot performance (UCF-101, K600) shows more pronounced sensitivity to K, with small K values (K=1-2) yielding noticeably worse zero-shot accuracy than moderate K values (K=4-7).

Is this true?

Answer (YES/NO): NO